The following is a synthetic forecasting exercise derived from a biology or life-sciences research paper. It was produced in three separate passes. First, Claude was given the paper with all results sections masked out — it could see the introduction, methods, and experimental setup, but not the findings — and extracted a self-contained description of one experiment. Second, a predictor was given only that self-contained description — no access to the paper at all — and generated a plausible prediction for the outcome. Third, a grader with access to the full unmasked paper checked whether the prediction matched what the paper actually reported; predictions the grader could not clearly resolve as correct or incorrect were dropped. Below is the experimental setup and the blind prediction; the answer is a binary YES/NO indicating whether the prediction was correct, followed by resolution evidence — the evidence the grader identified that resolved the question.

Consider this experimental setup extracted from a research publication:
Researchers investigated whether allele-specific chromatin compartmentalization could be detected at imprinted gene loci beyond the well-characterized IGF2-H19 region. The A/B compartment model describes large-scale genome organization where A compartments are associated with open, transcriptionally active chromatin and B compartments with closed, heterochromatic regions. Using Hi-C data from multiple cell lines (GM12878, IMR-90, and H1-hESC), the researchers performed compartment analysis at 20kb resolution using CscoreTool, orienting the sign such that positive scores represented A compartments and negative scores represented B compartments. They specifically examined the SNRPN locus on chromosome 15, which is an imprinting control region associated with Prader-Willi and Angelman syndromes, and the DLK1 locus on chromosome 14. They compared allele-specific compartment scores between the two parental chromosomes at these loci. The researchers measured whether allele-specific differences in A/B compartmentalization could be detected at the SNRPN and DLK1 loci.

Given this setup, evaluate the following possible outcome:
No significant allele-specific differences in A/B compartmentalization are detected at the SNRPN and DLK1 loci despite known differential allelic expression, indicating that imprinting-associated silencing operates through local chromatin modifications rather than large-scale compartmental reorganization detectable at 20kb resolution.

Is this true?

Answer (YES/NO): NO